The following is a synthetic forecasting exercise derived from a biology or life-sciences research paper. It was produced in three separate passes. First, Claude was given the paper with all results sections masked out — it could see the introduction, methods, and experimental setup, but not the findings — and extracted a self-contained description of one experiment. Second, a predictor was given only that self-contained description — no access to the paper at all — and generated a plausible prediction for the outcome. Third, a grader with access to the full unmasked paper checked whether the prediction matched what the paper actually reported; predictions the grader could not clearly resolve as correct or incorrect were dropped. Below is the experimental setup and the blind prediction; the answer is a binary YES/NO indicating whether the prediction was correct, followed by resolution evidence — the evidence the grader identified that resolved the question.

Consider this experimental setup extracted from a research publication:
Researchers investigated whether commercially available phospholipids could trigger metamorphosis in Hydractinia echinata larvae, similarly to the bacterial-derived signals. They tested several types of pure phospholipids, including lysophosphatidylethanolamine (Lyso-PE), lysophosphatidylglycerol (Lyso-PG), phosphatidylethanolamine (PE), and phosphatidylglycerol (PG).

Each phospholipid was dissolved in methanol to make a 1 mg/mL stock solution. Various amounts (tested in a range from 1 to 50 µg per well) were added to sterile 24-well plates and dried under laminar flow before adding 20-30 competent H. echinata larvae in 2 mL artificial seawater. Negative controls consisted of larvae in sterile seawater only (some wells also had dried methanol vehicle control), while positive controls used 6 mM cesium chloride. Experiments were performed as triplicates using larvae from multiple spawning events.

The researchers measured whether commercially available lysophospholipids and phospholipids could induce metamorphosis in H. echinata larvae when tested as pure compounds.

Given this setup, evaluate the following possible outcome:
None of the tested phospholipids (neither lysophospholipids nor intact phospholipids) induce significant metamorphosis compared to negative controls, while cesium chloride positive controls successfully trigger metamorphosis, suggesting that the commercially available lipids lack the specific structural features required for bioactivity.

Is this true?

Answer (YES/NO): NO